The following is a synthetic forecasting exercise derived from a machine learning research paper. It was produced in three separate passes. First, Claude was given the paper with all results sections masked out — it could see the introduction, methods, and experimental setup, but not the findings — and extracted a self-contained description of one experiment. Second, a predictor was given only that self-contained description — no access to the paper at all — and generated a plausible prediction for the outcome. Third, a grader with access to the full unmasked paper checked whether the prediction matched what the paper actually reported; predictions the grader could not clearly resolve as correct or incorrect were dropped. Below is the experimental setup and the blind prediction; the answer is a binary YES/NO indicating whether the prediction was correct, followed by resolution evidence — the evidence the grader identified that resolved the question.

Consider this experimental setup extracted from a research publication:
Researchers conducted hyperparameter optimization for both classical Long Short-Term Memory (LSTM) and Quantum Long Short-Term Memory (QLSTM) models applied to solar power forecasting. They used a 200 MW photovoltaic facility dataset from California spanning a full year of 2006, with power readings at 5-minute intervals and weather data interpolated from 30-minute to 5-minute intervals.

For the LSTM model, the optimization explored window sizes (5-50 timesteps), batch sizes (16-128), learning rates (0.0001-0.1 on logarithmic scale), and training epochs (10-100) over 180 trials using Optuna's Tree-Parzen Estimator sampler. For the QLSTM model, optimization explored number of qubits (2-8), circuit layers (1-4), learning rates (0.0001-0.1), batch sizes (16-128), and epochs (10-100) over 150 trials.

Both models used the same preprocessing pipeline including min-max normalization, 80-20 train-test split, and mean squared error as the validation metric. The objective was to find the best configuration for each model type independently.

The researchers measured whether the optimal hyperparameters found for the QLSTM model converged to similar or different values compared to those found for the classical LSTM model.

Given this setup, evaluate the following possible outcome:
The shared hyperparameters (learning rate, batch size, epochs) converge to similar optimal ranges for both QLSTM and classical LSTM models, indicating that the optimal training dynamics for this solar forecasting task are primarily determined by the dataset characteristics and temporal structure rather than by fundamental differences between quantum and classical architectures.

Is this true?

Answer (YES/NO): YES